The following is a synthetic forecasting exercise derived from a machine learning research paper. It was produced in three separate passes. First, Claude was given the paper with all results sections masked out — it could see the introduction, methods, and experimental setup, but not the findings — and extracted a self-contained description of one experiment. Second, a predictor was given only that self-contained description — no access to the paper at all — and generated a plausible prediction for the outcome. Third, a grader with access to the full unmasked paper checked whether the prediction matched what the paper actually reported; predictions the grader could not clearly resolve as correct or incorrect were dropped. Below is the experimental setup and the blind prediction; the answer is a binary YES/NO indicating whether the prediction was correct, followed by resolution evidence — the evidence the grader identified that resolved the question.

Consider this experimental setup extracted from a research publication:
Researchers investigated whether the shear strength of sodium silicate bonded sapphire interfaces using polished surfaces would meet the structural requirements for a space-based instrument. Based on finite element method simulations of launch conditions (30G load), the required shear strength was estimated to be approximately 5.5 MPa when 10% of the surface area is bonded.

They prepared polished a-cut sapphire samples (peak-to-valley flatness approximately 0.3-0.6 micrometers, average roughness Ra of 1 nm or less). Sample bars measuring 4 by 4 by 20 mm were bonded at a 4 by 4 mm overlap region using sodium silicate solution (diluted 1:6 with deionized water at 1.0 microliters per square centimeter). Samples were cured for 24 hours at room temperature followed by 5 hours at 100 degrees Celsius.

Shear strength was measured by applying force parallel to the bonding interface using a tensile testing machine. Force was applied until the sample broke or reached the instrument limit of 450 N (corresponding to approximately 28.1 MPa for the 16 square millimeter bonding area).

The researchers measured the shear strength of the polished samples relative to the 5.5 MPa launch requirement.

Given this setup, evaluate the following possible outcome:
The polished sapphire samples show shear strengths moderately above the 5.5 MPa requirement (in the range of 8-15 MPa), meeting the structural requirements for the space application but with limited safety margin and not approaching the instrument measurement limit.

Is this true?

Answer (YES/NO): NO